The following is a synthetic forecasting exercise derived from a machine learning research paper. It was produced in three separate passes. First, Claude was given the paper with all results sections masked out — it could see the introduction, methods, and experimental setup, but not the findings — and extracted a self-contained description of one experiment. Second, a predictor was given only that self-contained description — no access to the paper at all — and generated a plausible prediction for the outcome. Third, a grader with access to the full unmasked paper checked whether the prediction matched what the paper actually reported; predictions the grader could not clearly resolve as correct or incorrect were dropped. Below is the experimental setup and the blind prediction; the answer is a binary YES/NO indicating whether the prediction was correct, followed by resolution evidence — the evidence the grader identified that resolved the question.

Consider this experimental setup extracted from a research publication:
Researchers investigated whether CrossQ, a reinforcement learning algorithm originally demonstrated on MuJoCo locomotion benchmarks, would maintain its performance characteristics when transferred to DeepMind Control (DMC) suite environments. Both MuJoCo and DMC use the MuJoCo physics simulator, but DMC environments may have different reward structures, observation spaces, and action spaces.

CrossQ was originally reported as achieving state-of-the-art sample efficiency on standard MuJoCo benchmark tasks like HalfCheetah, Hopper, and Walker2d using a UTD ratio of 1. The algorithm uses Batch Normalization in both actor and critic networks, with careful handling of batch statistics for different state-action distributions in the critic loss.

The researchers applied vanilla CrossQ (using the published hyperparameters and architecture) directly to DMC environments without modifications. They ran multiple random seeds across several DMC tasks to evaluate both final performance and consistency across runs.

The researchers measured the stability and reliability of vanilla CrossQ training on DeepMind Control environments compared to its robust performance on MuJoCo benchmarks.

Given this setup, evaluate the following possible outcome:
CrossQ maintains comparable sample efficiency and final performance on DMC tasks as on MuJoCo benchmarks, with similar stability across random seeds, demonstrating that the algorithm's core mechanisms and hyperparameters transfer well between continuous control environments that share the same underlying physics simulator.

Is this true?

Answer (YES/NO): NO